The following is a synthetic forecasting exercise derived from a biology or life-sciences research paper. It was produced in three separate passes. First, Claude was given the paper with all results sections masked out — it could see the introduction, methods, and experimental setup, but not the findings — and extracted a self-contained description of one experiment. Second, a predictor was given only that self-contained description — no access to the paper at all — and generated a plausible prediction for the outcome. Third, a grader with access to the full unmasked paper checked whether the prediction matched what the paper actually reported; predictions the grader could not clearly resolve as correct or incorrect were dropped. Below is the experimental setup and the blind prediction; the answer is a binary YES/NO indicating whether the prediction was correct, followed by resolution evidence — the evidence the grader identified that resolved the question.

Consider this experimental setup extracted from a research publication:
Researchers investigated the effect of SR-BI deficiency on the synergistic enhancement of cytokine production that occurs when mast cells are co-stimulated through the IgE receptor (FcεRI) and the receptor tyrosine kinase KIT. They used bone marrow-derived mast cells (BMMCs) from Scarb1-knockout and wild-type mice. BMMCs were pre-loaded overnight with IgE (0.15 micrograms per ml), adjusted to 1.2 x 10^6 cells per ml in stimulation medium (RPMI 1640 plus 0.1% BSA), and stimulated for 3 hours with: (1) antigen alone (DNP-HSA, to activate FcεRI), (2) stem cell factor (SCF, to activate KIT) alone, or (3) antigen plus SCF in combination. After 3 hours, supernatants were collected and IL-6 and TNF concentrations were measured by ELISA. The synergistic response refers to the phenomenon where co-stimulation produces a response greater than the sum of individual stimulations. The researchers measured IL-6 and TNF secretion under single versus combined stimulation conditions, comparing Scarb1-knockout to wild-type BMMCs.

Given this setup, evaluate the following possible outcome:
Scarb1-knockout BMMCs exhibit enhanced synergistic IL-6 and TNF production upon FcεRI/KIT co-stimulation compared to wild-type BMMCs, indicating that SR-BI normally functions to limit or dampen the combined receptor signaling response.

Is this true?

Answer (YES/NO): NO